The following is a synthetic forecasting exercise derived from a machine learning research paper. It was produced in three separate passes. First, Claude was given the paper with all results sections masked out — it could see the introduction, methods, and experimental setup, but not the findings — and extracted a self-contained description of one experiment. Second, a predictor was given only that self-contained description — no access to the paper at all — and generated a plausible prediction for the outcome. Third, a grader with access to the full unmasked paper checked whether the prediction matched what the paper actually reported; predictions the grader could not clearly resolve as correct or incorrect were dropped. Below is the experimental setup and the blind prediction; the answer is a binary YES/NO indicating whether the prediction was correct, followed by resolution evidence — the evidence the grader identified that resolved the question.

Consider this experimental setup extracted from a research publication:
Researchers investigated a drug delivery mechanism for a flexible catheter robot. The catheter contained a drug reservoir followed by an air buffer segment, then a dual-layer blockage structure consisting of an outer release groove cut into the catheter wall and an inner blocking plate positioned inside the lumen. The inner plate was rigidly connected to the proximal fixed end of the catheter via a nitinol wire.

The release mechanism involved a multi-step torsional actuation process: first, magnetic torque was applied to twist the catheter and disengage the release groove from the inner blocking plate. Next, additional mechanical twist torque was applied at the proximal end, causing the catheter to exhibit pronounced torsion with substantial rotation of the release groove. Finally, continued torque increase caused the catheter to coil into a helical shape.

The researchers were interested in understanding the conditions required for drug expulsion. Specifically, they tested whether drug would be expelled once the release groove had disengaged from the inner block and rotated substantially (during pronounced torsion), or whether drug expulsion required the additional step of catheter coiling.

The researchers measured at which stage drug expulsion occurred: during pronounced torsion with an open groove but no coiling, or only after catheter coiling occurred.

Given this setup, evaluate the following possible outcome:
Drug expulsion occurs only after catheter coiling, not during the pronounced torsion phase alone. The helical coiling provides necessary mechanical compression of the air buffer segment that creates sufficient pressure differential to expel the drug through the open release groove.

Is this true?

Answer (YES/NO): YES